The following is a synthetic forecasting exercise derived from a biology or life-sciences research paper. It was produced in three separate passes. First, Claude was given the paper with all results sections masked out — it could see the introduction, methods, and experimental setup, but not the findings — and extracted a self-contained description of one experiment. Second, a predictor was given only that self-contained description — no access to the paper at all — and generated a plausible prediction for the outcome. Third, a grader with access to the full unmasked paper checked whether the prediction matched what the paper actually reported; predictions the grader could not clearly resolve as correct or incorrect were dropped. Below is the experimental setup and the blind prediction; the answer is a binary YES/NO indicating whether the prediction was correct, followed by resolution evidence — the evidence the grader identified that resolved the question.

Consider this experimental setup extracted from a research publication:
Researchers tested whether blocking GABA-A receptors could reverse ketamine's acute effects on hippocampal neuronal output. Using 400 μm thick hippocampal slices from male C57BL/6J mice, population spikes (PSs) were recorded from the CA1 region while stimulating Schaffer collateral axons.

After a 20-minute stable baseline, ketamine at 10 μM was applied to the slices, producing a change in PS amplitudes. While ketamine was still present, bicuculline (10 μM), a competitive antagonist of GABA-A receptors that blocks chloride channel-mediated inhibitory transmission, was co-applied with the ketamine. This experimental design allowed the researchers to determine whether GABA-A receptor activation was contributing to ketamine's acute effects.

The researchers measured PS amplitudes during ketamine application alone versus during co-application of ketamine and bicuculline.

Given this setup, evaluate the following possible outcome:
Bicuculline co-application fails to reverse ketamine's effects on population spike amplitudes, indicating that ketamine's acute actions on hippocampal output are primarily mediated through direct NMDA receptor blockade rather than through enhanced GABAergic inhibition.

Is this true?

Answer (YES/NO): NO